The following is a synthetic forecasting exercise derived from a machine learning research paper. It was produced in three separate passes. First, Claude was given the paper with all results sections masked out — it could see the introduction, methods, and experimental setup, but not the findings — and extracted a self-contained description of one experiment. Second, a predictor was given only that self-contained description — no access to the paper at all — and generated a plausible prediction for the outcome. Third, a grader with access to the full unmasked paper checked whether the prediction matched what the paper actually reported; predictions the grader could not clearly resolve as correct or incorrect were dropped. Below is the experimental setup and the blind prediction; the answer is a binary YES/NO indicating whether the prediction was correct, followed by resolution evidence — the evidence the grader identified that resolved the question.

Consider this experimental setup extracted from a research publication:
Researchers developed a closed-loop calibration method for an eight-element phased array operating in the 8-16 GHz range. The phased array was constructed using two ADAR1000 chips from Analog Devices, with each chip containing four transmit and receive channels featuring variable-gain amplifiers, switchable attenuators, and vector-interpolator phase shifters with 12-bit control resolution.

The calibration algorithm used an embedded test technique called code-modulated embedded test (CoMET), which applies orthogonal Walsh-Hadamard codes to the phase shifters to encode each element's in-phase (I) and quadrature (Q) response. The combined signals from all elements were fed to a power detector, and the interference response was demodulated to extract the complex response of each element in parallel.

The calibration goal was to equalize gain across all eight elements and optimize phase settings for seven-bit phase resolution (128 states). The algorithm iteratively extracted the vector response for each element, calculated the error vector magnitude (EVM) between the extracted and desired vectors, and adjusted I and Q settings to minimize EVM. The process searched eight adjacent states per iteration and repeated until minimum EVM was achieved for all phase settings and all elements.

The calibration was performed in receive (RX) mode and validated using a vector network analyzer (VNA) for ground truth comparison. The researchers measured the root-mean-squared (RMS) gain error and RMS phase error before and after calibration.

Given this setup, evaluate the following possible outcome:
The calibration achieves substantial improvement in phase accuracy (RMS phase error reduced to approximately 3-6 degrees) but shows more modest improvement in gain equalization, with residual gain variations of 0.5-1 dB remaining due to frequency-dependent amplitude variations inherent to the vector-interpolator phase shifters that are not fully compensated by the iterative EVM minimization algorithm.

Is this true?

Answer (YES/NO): NO